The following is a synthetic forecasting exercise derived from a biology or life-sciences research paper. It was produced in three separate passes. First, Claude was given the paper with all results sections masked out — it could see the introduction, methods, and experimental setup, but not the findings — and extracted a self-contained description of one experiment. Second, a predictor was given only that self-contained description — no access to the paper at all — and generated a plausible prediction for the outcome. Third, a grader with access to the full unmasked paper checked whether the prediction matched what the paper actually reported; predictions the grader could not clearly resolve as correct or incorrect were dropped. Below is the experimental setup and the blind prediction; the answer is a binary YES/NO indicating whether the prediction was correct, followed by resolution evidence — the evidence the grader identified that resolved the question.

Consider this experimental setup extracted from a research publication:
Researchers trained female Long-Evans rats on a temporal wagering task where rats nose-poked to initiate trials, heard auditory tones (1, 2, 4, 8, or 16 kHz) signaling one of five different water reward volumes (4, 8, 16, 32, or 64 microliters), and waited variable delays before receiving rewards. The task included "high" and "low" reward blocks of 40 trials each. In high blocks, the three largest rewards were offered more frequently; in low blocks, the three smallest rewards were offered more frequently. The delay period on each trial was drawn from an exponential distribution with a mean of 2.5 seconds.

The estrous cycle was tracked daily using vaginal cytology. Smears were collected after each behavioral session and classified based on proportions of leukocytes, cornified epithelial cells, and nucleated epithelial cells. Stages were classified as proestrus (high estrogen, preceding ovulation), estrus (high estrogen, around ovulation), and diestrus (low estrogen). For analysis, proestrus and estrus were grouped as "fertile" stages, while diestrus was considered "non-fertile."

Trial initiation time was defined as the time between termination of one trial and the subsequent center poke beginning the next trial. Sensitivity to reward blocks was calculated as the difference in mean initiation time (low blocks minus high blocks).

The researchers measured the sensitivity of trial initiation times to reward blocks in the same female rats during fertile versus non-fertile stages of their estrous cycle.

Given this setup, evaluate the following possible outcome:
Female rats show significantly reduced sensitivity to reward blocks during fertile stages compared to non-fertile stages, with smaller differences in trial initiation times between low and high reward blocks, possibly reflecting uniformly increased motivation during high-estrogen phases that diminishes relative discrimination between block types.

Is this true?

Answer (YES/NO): NO